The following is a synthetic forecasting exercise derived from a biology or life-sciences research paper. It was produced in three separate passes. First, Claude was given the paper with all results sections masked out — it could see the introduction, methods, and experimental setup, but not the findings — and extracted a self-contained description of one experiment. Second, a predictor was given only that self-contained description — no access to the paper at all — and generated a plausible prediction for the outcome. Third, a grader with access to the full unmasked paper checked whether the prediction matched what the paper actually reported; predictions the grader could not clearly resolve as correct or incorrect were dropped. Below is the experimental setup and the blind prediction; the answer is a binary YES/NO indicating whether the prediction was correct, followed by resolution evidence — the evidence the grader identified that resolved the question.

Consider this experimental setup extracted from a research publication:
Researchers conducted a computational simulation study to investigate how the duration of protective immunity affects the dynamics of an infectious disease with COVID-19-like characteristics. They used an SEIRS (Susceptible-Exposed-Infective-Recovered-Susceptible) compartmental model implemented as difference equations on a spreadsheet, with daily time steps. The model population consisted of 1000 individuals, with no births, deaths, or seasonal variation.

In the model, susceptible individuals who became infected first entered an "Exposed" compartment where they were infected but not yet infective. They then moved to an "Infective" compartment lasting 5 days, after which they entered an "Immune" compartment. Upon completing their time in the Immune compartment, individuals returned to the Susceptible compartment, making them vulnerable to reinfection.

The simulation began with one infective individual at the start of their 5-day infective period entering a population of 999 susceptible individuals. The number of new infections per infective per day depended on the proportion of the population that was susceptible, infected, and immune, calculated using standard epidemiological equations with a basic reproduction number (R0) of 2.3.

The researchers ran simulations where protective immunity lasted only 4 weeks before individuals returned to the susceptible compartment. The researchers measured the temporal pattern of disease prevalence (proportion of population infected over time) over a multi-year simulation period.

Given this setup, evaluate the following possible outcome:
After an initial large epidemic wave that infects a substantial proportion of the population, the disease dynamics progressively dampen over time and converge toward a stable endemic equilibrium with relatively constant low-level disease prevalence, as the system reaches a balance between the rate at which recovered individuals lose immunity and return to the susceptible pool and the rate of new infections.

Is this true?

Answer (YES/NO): NO